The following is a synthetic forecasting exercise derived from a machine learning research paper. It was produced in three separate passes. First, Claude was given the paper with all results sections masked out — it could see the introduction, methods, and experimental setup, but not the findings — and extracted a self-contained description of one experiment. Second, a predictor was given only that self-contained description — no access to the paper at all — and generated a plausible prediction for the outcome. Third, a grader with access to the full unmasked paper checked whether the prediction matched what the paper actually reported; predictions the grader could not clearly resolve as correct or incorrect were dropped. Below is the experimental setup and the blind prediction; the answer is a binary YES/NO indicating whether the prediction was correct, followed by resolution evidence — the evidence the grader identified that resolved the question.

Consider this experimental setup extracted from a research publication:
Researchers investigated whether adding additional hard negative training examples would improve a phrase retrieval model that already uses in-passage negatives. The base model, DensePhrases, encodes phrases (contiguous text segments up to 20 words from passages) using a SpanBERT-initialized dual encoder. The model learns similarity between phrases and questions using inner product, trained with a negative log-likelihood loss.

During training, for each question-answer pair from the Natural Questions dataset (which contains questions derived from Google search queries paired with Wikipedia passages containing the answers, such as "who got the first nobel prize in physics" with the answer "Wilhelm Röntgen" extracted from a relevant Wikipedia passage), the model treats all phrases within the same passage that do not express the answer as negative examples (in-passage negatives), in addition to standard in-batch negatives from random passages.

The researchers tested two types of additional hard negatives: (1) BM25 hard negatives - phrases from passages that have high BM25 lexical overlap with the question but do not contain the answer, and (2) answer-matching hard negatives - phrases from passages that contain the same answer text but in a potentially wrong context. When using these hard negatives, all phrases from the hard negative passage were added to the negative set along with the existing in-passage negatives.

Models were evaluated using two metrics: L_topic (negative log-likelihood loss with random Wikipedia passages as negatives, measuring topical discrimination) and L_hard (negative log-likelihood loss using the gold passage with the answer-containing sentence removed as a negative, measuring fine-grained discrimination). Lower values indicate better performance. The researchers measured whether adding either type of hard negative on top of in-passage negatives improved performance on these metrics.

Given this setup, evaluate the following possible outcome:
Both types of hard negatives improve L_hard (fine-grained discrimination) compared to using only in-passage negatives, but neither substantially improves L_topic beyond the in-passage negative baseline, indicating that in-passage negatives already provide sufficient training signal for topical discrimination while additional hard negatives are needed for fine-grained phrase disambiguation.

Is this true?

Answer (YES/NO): NO